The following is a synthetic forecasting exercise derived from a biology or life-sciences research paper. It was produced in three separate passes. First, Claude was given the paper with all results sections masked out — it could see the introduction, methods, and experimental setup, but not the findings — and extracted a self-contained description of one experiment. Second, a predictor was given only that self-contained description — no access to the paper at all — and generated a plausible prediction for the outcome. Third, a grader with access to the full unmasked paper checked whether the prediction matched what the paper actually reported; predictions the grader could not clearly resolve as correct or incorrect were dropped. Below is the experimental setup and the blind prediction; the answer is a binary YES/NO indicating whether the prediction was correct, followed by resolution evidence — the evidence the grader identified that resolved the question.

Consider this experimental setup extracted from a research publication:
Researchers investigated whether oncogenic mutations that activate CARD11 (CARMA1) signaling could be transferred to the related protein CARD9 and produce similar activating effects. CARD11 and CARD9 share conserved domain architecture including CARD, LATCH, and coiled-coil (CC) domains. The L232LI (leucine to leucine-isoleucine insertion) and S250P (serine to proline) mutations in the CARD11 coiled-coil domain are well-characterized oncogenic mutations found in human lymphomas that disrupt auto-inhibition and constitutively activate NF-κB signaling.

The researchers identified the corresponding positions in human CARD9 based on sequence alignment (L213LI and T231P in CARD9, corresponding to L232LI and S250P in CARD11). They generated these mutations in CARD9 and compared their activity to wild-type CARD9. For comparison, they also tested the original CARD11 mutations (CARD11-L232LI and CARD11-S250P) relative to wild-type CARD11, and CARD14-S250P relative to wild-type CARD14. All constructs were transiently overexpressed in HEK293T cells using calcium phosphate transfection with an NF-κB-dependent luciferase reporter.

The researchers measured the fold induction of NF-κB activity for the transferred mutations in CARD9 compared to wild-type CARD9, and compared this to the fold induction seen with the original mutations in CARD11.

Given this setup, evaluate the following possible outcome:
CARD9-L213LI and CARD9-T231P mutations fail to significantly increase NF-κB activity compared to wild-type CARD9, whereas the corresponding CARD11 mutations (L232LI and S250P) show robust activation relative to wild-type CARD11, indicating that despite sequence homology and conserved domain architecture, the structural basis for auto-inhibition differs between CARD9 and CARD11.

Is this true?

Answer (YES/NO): NO